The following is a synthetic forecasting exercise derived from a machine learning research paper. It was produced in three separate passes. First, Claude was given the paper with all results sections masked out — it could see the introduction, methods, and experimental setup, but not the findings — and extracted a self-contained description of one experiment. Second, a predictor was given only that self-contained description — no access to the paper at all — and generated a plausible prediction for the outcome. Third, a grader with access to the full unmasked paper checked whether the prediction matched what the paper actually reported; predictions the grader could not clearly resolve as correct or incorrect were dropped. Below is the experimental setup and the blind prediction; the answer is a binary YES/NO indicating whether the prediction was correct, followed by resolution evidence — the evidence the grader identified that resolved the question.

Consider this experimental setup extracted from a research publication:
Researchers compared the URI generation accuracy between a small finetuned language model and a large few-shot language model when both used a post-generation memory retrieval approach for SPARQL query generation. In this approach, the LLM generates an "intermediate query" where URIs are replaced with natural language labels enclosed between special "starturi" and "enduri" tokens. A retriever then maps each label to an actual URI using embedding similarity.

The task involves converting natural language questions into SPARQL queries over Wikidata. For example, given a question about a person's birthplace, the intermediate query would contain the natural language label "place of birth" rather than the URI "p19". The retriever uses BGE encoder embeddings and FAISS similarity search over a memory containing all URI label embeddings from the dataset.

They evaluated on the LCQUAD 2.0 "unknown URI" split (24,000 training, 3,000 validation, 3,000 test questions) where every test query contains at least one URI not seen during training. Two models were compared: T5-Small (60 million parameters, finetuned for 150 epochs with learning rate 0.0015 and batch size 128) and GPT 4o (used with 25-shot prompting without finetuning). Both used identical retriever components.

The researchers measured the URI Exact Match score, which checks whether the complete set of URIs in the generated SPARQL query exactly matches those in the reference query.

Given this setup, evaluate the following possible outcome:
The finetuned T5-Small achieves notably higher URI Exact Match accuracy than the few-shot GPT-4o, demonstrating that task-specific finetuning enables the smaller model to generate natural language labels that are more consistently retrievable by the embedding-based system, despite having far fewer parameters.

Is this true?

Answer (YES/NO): YES